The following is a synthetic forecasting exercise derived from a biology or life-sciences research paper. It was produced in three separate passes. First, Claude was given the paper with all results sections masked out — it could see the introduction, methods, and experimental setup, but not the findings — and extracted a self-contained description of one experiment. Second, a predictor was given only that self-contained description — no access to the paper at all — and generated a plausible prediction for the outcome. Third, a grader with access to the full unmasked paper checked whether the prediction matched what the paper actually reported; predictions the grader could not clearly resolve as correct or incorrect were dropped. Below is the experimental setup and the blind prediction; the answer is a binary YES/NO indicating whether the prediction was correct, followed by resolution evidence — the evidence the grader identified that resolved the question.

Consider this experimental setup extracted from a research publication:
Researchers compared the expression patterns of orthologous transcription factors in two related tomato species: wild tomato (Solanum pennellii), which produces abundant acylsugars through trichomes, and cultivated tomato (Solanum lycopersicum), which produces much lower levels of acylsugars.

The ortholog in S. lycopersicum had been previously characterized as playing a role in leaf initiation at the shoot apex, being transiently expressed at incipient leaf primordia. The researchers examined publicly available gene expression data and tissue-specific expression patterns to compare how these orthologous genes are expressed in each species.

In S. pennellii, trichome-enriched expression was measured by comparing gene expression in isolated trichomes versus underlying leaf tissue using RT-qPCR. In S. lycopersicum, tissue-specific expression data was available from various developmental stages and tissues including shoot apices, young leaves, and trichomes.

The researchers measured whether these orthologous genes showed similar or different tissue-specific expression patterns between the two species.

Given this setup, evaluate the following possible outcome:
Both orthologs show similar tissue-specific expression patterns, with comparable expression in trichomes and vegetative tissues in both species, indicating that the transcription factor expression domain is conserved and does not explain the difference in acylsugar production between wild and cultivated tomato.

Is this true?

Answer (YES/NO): NO